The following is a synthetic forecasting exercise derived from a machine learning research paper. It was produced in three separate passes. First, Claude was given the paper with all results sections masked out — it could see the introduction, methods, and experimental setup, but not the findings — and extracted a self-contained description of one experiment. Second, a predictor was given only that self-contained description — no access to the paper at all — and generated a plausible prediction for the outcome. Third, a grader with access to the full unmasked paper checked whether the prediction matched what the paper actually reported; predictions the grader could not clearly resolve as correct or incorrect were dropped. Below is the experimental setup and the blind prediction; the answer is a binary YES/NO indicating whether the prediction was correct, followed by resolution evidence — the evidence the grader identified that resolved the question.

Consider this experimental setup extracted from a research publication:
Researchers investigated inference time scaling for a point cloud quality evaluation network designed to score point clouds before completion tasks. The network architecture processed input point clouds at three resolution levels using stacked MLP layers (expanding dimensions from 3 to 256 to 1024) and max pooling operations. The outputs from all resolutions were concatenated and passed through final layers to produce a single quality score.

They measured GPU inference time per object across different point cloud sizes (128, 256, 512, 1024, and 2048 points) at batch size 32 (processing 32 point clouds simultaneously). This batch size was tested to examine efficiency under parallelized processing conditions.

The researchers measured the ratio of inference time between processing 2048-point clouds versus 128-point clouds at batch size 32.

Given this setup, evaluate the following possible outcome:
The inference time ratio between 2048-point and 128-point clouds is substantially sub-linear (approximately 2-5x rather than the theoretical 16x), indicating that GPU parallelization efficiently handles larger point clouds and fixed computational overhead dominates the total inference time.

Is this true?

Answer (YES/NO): NO